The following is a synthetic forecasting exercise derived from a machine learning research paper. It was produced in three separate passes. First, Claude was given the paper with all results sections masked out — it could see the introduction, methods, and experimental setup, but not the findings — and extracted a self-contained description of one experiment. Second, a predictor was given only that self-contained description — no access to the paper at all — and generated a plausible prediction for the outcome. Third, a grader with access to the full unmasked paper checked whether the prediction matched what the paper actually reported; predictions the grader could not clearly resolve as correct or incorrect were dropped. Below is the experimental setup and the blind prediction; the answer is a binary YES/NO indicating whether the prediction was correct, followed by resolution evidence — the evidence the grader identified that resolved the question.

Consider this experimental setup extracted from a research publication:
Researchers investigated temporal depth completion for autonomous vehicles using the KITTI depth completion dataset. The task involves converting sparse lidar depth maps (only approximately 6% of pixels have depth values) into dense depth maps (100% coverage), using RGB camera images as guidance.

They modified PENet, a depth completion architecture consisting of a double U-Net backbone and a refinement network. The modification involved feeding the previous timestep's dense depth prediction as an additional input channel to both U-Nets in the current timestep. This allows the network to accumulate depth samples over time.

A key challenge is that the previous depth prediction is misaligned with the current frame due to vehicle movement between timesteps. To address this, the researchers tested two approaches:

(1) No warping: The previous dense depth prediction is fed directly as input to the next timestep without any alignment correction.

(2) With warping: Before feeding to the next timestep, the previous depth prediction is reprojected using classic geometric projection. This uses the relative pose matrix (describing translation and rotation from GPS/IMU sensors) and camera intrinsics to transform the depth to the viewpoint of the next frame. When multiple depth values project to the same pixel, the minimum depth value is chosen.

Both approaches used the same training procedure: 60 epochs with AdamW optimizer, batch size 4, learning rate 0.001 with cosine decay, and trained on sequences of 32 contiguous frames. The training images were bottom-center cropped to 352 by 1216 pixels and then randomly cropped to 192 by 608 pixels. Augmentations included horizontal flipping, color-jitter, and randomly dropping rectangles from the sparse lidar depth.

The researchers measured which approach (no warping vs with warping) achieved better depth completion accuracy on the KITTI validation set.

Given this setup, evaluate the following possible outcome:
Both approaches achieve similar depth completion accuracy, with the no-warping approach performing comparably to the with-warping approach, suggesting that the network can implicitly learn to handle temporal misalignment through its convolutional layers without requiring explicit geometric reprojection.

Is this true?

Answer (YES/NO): NO